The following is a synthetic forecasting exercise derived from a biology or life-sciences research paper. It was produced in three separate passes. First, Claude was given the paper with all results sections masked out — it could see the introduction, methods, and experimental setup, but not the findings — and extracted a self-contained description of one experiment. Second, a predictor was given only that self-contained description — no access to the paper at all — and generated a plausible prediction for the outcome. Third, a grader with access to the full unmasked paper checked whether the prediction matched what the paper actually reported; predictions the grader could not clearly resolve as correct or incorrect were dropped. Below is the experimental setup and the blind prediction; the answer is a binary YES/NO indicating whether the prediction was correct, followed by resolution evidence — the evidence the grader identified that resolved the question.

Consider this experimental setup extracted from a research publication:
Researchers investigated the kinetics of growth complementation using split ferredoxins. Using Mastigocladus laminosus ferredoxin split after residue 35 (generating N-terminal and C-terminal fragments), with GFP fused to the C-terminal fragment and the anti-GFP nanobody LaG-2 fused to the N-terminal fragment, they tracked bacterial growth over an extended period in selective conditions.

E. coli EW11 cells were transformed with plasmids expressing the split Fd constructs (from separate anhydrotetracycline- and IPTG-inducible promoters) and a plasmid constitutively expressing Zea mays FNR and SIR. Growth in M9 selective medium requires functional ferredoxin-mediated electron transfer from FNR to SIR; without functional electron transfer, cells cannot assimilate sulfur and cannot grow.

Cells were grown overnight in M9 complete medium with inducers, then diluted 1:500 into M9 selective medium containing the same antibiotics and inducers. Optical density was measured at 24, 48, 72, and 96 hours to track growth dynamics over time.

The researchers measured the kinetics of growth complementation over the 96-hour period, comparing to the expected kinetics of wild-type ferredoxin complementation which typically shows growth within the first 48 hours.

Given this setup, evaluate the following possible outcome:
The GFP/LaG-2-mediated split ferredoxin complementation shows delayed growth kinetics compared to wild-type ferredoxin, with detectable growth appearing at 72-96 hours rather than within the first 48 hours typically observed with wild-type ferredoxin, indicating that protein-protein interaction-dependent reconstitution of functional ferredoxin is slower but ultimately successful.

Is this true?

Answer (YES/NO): NO